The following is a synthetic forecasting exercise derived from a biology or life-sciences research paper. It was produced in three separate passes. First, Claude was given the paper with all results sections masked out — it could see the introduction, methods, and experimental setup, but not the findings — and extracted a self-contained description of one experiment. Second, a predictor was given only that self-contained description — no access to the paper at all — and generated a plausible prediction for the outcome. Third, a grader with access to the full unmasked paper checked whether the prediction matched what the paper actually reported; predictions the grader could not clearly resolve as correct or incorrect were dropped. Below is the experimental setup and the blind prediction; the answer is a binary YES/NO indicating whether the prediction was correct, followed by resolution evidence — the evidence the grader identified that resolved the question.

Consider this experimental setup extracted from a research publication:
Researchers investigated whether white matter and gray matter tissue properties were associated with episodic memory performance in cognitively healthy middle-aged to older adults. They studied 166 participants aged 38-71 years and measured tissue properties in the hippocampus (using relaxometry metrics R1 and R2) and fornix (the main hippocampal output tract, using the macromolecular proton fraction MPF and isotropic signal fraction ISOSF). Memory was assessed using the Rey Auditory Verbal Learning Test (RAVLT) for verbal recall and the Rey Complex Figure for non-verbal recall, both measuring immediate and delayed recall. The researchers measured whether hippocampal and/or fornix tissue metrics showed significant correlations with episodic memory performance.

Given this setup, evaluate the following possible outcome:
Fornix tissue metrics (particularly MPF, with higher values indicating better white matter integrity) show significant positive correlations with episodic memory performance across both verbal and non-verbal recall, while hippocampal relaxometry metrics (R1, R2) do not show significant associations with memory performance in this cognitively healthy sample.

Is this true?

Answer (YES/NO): NO